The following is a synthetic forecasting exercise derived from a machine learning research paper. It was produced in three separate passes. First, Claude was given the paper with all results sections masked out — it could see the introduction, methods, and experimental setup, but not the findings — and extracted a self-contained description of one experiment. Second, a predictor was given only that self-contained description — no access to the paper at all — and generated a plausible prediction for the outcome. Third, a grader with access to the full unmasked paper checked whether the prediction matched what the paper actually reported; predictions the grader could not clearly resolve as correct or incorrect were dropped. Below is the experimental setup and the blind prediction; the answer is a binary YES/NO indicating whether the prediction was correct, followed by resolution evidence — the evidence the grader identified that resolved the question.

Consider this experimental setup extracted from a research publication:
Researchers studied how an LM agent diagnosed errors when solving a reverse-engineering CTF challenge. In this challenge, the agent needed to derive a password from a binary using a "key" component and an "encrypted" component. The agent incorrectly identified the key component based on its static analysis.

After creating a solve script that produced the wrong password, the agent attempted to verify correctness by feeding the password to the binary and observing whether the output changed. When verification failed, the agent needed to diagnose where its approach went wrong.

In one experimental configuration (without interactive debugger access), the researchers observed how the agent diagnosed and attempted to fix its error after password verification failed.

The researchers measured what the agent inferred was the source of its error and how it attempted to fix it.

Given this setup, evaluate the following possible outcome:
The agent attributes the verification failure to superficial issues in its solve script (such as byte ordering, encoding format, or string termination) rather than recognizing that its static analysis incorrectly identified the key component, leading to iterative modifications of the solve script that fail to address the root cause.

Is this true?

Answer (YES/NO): YES